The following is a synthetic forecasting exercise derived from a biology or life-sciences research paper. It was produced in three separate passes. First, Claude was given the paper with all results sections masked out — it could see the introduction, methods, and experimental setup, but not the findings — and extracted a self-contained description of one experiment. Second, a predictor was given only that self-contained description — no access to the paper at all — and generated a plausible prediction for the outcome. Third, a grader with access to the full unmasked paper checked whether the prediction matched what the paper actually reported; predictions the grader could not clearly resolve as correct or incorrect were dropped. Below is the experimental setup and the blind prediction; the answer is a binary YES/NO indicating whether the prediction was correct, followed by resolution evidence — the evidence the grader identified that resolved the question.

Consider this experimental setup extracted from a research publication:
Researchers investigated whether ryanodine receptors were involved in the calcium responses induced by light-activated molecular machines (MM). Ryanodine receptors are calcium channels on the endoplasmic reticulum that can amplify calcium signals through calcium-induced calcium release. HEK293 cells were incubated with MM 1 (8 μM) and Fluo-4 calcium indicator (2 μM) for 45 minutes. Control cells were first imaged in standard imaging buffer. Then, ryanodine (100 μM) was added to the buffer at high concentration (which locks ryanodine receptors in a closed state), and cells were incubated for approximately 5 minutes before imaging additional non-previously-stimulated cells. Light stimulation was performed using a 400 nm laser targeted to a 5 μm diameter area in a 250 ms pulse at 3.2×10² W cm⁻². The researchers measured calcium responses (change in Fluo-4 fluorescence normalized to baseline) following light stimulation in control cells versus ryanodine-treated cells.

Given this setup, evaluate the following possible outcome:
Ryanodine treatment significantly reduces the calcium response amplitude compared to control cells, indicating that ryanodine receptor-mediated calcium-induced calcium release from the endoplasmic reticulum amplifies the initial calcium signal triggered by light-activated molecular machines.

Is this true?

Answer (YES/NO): NO